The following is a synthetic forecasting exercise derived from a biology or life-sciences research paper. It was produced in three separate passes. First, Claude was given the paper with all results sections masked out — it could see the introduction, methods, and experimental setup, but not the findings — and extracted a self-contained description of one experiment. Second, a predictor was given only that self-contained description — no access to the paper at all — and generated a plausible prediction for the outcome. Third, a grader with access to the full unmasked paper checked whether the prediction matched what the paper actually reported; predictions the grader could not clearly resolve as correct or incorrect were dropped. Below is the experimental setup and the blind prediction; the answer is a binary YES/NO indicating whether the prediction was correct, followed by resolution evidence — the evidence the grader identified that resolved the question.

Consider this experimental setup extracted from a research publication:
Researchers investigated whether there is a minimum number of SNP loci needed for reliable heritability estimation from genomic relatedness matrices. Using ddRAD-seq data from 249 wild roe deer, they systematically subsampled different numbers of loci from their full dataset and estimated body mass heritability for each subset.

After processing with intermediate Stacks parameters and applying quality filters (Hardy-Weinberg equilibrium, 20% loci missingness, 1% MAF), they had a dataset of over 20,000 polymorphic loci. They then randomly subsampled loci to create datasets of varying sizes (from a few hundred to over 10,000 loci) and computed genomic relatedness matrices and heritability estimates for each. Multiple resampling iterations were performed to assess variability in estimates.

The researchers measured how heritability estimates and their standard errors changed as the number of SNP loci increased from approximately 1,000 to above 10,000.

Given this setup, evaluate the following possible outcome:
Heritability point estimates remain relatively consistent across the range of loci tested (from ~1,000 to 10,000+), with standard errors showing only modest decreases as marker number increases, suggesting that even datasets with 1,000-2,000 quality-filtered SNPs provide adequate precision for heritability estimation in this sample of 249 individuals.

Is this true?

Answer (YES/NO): NO